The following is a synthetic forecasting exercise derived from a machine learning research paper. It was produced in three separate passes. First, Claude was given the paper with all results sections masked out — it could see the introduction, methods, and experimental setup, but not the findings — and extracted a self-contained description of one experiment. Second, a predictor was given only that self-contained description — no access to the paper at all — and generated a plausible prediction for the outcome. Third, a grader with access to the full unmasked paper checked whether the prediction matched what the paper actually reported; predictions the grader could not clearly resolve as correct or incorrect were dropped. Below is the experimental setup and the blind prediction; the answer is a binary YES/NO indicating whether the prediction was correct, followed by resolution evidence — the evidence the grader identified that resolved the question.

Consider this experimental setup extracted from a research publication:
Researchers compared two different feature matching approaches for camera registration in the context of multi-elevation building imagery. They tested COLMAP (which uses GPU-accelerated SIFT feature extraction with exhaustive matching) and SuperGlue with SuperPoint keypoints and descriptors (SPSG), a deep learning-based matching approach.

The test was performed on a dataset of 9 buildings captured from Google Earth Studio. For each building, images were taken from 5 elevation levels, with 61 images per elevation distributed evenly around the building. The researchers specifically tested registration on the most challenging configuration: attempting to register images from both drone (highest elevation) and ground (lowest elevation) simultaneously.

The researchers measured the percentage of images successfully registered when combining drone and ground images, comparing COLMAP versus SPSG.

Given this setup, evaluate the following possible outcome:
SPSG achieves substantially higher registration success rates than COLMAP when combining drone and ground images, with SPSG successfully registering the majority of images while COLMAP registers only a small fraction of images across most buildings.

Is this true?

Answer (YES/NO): NO